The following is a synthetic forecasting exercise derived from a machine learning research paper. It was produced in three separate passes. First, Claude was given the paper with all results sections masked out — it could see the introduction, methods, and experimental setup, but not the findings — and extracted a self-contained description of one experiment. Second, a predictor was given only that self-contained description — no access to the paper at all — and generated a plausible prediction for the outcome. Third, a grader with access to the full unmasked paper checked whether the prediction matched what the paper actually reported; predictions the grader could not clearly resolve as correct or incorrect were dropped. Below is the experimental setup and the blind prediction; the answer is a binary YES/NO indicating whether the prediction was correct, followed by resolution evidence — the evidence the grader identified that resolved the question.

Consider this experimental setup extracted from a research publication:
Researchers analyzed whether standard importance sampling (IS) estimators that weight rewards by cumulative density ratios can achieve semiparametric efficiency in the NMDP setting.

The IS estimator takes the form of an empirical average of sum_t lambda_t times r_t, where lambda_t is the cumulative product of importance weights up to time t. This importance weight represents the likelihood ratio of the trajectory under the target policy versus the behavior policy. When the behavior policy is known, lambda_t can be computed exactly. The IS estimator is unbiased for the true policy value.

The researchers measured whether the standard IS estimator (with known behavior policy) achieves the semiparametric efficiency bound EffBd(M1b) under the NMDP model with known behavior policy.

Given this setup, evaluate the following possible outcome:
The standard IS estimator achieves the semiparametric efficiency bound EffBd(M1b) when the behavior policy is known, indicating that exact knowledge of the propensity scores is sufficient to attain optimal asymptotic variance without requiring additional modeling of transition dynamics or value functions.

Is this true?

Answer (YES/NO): NO